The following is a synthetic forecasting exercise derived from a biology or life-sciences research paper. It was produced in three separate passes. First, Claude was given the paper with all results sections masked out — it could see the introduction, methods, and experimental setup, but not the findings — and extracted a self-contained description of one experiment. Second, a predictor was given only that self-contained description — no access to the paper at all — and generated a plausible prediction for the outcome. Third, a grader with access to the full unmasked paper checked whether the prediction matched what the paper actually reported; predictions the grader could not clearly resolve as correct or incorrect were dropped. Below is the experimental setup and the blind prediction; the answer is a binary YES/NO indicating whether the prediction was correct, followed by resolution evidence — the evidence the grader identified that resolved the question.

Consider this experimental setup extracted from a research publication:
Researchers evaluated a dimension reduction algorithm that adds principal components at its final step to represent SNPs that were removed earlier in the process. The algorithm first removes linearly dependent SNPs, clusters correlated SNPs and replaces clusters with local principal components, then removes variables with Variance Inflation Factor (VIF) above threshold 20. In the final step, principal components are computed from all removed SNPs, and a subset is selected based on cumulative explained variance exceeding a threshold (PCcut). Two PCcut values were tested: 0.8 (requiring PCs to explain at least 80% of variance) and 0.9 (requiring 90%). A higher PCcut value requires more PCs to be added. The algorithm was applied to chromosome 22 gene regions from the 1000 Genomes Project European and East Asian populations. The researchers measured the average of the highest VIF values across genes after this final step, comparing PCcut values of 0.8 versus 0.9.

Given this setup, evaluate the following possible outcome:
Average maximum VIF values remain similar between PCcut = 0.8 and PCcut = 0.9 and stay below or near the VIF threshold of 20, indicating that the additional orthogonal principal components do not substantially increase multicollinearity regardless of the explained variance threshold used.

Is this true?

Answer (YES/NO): NO